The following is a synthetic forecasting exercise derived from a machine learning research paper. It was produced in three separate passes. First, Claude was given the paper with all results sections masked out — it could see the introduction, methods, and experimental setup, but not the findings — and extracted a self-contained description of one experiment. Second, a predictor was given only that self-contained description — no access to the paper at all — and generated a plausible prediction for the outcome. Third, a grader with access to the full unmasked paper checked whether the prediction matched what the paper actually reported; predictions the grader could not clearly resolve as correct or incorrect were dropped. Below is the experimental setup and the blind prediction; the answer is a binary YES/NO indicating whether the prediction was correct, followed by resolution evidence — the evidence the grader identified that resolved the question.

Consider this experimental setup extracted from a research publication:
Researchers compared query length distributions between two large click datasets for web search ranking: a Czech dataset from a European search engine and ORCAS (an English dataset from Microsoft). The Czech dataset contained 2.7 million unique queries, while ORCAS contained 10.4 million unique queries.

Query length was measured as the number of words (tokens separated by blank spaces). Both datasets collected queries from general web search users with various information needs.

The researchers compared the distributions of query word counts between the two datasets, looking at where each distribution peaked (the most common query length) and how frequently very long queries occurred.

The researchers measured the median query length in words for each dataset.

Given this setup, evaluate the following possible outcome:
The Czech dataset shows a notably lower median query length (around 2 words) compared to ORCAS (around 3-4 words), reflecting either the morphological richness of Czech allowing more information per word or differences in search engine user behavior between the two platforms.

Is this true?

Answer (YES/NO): NO